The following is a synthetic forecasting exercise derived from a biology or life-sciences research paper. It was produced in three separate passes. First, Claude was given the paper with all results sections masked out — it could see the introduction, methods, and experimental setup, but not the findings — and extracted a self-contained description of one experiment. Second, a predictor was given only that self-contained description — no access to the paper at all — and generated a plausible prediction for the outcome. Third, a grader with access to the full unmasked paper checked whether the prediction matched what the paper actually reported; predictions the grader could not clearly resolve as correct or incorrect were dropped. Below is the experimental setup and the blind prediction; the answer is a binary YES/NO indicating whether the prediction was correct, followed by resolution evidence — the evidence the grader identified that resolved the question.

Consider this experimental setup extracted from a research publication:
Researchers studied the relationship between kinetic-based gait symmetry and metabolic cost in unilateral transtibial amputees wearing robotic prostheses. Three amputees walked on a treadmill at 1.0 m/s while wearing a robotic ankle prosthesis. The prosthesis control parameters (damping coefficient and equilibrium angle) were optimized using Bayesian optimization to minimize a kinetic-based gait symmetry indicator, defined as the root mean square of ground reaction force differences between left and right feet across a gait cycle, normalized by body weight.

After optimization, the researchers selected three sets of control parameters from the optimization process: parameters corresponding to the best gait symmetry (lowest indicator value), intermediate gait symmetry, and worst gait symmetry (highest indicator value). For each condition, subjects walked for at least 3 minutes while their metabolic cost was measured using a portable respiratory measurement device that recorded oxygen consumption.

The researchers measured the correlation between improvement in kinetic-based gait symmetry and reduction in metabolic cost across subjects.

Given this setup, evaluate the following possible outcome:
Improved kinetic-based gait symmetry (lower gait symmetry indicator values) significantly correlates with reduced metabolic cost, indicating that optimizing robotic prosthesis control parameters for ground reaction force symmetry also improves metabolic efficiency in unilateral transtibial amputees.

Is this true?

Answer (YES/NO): NO